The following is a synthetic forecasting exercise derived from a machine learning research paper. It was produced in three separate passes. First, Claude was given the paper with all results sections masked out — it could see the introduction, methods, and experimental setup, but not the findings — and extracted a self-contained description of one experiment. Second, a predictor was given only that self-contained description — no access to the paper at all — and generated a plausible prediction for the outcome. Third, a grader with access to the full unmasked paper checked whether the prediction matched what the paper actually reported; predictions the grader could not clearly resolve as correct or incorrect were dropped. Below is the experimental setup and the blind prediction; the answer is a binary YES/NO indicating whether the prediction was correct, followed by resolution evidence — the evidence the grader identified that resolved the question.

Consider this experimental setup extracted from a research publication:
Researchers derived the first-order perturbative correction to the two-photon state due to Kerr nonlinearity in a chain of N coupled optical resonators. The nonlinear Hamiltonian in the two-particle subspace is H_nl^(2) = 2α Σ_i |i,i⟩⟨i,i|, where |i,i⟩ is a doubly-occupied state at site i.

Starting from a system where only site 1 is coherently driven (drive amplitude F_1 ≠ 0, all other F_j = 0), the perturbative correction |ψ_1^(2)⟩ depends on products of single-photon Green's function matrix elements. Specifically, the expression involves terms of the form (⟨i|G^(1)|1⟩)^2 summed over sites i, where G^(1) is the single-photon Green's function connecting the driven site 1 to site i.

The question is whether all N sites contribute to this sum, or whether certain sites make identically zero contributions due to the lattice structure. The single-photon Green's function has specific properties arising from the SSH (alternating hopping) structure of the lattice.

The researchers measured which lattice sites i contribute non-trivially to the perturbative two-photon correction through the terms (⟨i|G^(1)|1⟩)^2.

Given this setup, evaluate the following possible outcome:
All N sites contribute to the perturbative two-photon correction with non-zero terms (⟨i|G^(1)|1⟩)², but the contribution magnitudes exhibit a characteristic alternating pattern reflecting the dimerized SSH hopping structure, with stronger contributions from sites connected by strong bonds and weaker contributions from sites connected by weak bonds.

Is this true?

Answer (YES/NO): NO